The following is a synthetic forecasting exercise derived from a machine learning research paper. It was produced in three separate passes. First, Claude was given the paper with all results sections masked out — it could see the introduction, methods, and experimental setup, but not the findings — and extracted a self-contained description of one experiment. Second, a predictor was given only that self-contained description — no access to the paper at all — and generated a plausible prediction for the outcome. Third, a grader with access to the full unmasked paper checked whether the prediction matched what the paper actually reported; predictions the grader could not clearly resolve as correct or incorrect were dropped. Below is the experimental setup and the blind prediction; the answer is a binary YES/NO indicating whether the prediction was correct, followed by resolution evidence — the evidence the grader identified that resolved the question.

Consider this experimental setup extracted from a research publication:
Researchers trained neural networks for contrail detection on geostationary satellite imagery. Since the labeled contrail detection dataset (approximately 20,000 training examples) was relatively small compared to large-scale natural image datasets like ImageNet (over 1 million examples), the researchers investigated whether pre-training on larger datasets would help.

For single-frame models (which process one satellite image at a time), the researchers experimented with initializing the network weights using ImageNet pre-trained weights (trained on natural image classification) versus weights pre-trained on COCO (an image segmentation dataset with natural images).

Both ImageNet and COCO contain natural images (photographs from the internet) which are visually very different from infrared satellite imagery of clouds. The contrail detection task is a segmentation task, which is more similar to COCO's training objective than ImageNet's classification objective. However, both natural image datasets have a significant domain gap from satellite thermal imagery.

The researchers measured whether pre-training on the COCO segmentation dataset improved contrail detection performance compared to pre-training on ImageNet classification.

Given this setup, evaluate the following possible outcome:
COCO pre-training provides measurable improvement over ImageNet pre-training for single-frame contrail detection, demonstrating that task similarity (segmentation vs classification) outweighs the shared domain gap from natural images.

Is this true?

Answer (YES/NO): NO